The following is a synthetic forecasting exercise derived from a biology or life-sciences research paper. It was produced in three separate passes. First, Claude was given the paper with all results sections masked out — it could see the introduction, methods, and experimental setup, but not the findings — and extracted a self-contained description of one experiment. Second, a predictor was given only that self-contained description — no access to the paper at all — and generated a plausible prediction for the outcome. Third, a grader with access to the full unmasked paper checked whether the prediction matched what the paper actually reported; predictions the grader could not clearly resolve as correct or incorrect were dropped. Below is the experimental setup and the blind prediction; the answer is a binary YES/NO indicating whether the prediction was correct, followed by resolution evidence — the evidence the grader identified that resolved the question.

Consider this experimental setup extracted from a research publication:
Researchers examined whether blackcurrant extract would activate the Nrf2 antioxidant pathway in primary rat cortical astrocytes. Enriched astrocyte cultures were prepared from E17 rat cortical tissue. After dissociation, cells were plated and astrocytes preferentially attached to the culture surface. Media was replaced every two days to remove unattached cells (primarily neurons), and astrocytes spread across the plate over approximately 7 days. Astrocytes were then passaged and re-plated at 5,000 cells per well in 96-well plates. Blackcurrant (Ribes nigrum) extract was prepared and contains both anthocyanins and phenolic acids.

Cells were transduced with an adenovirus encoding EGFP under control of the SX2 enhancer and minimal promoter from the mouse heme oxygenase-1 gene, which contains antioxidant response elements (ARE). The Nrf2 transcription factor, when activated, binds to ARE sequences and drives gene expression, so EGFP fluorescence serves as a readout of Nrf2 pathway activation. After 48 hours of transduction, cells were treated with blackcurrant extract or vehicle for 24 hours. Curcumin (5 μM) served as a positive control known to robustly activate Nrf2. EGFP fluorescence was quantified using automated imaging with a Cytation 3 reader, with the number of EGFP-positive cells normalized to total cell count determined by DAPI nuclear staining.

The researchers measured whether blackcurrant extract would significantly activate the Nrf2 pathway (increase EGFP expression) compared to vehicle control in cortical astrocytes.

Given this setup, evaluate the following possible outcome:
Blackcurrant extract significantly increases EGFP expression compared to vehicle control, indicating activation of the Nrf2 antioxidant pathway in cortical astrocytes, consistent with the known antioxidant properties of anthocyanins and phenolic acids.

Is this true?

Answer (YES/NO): NO